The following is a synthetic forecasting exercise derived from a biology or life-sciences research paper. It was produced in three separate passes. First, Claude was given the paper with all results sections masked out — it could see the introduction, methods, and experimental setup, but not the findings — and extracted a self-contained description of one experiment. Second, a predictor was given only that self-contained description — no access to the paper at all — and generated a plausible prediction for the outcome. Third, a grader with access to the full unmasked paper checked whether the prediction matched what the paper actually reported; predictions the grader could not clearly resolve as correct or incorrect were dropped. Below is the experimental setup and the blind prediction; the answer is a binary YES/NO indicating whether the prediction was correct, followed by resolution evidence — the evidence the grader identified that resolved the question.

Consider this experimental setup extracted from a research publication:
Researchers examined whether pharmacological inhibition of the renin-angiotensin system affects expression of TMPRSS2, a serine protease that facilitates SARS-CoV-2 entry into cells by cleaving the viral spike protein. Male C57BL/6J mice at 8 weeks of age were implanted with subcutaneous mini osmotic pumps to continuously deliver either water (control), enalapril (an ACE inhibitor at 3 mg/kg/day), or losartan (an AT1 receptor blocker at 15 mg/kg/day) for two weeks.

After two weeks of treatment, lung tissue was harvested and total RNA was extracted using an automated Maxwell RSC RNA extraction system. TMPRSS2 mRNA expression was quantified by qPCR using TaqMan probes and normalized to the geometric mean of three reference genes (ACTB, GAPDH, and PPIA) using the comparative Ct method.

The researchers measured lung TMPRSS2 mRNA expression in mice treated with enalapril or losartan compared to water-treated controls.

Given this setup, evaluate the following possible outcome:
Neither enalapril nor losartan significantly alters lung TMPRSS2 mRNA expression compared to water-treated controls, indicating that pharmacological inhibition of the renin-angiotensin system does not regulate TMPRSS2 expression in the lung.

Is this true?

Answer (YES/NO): YES